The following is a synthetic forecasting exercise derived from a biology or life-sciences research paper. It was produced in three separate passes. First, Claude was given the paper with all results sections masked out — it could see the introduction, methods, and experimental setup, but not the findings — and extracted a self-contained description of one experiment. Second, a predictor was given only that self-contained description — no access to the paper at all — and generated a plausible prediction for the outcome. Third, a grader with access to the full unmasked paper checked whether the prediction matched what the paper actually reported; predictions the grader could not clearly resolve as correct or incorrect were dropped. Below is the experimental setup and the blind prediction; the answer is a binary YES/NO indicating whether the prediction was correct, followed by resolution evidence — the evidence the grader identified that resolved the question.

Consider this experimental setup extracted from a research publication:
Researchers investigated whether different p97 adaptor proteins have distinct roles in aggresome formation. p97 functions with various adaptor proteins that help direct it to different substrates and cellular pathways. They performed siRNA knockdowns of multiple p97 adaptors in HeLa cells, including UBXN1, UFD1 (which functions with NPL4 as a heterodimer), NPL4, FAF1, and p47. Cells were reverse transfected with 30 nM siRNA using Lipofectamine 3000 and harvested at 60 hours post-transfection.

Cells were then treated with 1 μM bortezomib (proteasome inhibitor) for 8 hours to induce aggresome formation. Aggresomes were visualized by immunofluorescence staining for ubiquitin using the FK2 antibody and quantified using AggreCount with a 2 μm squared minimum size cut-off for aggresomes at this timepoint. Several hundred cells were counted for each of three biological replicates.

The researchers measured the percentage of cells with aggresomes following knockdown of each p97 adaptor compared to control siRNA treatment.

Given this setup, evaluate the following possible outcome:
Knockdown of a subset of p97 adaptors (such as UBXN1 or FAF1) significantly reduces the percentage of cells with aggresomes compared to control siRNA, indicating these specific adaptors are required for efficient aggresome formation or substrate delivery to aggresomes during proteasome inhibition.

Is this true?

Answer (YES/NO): NO